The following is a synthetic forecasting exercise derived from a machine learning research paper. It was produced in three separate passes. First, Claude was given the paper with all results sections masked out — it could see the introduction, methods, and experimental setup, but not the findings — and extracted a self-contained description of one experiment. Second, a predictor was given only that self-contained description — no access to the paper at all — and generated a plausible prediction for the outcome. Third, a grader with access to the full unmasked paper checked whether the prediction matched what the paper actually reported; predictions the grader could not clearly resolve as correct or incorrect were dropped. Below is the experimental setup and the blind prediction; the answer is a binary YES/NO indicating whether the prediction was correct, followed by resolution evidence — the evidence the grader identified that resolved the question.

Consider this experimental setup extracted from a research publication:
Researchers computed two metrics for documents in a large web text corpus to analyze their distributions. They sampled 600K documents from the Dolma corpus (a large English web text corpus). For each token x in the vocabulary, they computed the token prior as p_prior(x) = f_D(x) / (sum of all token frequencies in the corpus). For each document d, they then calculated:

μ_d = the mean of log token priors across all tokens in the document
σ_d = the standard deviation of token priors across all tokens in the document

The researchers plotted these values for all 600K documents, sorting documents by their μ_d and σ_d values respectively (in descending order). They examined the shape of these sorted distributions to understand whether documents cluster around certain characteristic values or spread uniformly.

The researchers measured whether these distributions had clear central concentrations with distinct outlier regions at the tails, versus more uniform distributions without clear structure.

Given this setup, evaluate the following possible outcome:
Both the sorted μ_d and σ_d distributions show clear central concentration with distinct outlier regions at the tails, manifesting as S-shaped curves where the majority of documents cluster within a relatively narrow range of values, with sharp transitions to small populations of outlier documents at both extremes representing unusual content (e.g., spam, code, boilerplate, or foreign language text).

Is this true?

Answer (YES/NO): YES